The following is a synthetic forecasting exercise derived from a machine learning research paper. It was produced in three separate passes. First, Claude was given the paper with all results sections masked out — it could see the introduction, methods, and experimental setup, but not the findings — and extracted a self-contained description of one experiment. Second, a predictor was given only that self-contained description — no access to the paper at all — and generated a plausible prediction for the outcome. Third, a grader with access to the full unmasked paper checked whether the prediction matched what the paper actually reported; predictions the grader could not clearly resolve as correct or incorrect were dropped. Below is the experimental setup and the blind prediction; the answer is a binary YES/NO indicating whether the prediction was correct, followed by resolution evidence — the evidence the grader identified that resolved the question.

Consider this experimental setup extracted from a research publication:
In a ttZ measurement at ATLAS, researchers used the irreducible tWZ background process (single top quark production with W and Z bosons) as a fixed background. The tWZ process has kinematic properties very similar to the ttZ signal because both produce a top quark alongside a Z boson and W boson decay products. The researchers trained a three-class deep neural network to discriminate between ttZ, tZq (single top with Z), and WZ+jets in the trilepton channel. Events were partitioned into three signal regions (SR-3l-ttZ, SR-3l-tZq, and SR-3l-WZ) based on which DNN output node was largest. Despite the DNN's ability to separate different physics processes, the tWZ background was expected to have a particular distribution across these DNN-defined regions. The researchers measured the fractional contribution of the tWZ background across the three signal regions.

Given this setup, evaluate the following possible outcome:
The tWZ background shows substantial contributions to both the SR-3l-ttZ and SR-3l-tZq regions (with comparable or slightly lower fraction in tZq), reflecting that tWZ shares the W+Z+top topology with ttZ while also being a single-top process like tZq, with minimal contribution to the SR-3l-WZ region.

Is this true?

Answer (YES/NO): NO